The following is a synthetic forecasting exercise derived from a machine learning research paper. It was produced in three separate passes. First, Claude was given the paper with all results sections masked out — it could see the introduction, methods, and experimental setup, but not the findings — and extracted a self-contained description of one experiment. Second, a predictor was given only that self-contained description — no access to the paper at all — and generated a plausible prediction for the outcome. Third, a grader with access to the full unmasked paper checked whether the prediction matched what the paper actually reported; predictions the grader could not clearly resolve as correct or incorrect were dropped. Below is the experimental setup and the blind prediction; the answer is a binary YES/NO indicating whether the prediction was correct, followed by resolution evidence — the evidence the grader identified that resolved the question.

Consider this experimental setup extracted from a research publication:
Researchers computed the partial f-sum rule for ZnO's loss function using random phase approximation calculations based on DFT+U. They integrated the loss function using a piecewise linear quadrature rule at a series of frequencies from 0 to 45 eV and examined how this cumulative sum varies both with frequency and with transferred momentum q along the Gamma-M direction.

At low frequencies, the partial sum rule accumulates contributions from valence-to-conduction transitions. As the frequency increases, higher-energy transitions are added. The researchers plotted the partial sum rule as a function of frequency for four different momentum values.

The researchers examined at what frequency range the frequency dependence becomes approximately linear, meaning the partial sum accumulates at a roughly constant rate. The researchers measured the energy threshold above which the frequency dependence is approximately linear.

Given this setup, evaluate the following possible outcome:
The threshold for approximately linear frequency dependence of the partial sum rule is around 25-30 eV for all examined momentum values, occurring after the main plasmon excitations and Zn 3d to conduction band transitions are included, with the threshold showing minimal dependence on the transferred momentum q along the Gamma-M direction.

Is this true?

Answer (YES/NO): NO